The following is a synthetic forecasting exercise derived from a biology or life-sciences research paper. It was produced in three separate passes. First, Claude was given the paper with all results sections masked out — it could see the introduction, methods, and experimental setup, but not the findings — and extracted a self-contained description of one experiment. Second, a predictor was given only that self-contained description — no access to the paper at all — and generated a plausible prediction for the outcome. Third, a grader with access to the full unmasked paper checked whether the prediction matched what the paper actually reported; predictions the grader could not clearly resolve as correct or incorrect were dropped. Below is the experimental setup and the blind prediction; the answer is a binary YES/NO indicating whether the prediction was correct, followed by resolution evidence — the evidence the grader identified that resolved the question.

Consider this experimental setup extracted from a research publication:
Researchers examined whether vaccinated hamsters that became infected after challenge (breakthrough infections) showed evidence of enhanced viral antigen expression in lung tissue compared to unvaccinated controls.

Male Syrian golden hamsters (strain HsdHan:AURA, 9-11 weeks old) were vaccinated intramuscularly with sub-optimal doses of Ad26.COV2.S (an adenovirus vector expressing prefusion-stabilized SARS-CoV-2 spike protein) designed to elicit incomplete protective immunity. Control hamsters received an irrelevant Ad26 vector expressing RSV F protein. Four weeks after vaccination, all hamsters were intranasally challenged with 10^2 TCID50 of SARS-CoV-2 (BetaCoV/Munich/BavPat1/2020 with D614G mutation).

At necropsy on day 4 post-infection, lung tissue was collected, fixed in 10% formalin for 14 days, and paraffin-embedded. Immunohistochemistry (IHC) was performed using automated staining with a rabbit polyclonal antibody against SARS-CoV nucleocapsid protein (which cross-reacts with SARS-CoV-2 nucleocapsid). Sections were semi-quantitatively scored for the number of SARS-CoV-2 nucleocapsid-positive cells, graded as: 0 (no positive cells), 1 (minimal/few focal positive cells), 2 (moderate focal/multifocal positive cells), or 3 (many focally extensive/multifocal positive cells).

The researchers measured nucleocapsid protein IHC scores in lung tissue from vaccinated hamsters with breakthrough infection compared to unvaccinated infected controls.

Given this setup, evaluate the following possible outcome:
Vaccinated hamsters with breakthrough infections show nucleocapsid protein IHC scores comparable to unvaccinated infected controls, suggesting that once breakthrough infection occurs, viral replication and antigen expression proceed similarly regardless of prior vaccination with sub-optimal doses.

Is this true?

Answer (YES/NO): NO